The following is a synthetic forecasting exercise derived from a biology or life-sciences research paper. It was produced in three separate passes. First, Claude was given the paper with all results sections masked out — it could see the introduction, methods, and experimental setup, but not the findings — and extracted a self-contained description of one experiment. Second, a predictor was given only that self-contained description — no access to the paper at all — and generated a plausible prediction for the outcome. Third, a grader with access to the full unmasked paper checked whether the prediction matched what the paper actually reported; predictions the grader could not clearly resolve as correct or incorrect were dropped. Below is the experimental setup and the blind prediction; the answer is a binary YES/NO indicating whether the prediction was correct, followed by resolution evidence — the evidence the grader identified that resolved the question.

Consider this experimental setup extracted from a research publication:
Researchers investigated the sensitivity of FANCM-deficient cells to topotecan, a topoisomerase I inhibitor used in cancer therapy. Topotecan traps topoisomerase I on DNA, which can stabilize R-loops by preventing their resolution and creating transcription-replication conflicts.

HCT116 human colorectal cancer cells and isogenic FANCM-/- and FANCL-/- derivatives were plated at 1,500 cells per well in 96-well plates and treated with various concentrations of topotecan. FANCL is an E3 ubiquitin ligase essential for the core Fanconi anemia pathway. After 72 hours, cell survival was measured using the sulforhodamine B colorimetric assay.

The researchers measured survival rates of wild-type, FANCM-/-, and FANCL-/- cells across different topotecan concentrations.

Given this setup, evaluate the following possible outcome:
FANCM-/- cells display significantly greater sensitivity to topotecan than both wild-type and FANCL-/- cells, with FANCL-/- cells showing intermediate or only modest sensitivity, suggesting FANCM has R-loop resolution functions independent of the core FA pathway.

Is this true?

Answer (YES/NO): NO